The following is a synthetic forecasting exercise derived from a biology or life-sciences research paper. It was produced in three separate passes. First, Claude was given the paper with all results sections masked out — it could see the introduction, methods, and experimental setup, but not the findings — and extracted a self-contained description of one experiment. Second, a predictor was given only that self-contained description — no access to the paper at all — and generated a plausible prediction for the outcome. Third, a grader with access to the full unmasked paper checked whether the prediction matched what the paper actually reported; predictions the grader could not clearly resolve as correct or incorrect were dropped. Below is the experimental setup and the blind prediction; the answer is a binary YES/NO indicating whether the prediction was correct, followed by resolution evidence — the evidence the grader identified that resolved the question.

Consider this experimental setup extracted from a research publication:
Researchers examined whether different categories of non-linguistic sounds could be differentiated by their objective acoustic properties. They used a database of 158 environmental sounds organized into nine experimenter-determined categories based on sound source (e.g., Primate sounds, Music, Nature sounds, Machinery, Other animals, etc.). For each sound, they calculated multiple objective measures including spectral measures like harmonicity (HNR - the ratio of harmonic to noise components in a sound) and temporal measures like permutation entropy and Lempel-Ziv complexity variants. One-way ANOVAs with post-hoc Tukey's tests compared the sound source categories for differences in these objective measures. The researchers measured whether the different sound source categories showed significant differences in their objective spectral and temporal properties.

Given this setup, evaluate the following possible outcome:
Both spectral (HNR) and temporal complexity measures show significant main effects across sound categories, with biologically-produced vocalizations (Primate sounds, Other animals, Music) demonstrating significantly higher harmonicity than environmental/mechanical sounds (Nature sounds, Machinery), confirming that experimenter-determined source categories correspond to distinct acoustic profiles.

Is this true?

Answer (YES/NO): NO